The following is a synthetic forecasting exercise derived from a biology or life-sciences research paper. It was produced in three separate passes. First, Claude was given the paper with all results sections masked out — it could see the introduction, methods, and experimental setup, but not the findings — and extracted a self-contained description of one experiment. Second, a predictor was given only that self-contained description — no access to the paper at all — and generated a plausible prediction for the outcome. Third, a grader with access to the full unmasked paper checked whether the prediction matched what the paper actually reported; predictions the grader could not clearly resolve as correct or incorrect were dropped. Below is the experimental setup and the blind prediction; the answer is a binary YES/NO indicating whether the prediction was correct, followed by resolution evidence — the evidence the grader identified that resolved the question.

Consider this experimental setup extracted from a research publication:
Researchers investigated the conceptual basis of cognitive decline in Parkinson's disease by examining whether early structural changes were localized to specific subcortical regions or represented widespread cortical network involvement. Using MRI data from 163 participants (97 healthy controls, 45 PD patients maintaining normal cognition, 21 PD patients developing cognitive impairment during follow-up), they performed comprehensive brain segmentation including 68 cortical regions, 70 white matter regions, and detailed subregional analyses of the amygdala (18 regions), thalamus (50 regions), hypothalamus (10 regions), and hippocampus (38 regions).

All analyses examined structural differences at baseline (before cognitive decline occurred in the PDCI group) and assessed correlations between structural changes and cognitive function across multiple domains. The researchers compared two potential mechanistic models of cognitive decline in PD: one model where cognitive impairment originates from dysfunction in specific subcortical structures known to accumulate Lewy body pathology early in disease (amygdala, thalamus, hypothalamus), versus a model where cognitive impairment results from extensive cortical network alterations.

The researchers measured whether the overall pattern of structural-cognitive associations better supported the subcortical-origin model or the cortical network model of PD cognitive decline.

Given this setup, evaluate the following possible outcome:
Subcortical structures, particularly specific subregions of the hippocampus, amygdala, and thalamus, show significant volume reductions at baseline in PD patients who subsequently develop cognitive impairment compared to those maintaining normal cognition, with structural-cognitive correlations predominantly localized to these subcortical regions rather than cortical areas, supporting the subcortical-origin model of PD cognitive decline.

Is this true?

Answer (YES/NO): NO